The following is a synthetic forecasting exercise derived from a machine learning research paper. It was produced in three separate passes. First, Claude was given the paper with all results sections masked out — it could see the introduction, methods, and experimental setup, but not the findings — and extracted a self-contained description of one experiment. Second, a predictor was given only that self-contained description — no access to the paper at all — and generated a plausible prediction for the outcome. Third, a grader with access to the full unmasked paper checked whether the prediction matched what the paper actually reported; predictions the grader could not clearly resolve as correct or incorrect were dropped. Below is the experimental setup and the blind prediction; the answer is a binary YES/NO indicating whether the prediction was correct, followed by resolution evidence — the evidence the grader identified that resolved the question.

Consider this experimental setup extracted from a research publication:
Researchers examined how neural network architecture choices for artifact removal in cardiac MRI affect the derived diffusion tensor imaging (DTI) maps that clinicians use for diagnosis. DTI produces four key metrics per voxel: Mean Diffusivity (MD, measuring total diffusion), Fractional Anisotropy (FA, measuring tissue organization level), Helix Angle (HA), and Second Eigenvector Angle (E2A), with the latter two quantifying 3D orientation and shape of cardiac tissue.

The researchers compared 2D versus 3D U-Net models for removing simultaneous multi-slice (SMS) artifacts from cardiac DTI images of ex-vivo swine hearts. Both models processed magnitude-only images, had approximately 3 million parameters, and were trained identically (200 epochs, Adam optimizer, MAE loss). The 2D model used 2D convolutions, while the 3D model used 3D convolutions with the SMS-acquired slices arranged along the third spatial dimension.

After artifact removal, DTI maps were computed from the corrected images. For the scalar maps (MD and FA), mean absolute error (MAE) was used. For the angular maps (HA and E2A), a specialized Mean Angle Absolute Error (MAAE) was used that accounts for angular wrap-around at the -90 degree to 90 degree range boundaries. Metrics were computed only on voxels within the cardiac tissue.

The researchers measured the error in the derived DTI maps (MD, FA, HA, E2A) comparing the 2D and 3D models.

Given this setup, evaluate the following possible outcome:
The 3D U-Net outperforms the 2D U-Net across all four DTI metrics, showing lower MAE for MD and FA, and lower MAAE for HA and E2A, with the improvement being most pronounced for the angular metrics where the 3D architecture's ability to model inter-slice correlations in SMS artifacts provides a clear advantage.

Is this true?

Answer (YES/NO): NO